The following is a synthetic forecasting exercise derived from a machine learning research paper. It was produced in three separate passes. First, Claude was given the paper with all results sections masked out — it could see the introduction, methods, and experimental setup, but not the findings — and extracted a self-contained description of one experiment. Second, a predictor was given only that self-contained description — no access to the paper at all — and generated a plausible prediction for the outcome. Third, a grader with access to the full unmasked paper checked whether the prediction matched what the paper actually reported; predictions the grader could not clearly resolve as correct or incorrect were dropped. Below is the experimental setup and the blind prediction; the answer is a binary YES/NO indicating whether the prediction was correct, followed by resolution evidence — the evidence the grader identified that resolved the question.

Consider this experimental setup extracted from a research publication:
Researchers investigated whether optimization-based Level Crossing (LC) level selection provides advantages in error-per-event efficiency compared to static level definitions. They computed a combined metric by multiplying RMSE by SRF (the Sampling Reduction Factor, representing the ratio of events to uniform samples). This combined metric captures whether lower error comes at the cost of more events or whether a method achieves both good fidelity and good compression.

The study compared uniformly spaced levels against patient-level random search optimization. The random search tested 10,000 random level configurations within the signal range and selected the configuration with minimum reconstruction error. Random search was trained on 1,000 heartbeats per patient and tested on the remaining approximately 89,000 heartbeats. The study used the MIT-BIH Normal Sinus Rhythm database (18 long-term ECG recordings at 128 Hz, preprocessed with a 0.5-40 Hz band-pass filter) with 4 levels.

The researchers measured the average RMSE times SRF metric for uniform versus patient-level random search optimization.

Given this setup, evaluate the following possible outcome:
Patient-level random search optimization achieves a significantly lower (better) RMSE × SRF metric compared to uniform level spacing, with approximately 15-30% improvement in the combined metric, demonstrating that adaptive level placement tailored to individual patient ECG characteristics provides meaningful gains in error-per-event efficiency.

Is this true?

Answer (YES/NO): NO